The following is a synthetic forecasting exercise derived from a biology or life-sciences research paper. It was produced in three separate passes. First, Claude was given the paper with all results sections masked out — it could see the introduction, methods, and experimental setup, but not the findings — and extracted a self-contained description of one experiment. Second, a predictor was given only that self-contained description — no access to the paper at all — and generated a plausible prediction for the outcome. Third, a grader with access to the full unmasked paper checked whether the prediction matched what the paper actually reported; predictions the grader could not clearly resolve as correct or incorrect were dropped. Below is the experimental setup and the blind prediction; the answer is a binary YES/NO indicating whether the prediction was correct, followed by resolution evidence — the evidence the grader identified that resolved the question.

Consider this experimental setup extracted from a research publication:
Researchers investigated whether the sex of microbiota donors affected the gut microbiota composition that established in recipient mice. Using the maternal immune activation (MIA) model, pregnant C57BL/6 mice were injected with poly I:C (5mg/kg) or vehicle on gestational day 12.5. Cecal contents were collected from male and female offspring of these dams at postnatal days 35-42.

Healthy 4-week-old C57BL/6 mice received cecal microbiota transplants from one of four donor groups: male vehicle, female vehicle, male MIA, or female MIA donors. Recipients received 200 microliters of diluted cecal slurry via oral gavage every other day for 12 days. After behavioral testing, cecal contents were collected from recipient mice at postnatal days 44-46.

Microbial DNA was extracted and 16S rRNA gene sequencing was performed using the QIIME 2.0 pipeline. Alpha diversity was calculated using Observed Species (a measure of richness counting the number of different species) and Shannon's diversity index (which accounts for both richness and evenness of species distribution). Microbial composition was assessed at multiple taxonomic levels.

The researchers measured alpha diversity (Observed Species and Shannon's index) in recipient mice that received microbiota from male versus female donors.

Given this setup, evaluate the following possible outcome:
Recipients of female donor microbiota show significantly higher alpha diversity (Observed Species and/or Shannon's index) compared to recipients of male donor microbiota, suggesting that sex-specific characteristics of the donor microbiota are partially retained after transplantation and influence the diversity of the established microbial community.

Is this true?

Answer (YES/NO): YES